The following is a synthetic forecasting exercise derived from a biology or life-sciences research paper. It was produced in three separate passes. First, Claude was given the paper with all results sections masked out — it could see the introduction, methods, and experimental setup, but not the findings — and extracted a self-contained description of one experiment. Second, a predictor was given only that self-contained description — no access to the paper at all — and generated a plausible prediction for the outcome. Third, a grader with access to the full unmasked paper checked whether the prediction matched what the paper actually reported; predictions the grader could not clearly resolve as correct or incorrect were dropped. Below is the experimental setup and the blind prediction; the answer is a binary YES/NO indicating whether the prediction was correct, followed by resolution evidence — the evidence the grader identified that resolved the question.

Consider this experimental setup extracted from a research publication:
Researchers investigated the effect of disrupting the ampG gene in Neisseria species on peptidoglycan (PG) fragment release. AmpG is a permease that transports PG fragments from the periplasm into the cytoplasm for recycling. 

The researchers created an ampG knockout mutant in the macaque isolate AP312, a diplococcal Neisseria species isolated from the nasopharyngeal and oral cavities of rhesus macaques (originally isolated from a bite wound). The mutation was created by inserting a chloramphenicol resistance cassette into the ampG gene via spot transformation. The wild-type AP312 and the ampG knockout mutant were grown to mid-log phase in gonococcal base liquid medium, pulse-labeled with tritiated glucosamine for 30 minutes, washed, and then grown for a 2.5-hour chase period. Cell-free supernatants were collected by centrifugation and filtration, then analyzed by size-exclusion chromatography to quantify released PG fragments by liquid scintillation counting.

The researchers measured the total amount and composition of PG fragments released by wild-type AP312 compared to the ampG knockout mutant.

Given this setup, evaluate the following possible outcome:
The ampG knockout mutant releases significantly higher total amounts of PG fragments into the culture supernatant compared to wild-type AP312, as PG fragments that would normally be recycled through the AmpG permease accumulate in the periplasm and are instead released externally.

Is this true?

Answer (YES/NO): YES